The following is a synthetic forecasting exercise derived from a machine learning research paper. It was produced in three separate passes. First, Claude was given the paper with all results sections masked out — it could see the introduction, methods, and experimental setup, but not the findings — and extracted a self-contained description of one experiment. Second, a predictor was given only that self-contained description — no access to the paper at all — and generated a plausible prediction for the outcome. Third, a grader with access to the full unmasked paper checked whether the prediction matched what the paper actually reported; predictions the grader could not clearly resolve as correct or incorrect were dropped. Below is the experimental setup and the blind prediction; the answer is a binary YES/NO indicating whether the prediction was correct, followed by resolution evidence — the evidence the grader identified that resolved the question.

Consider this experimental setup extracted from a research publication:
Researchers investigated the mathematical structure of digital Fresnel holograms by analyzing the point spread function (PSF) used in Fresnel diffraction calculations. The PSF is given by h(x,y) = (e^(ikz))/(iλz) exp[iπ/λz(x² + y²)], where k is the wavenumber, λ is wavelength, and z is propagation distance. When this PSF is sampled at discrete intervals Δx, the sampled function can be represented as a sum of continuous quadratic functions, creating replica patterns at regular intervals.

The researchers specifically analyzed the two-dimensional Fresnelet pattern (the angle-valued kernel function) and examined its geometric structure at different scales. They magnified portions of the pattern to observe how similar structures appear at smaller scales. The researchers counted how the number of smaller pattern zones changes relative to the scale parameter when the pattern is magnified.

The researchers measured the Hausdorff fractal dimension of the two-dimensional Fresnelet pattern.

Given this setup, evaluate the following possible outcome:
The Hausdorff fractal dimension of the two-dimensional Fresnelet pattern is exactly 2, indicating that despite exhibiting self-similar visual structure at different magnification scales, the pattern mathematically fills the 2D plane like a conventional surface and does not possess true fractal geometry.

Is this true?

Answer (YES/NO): YES